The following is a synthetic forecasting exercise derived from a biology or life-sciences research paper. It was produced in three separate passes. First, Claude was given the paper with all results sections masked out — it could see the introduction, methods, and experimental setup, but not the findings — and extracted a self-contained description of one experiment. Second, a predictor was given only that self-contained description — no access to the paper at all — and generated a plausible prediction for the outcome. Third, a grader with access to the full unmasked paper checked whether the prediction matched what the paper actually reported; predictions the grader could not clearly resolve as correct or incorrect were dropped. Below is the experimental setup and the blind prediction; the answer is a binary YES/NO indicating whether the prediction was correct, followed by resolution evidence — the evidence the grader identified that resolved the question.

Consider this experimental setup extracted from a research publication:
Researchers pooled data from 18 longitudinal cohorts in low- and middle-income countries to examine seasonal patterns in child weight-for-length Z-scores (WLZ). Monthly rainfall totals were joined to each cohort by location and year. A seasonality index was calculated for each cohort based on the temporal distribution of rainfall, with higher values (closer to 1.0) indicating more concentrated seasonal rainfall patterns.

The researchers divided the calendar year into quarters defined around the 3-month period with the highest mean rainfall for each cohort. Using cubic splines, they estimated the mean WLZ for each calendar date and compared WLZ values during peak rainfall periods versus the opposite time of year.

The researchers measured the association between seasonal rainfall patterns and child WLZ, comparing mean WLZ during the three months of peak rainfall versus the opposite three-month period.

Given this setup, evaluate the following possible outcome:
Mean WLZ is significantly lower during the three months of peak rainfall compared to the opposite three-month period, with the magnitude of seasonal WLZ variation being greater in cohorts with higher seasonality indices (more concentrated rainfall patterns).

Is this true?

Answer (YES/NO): YES